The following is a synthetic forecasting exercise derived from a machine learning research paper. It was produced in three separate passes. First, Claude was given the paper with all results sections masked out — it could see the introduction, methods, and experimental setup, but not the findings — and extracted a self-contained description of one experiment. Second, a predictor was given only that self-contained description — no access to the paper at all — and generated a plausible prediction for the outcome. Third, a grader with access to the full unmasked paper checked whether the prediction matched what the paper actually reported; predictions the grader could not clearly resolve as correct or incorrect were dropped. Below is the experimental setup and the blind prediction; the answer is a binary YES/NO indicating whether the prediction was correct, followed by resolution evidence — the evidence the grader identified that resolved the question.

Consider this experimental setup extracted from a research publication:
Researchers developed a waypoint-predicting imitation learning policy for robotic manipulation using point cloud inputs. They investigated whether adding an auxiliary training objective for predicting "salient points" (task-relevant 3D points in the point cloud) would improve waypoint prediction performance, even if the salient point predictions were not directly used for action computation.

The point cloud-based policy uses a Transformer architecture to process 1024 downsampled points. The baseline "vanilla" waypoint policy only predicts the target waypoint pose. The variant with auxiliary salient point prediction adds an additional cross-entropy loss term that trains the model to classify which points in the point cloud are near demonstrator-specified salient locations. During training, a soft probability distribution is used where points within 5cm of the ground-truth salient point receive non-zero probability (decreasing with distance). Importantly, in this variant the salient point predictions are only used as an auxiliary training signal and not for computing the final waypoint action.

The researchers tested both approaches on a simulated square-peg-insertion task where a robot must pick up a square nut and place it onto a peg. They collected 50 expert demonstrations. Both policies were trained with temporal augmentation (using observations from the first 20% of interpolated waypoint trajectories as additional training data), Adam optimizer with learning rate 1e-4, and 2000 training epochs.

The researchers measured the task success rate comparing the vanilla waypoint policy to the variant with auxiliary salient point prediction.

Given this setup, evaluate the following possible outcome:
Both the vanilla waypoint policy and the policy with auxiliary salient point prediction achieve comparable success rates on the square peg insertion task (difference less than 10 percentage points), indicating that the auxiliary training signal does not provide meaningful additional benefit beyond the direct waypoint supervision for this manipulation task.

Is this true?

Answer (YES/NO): NO